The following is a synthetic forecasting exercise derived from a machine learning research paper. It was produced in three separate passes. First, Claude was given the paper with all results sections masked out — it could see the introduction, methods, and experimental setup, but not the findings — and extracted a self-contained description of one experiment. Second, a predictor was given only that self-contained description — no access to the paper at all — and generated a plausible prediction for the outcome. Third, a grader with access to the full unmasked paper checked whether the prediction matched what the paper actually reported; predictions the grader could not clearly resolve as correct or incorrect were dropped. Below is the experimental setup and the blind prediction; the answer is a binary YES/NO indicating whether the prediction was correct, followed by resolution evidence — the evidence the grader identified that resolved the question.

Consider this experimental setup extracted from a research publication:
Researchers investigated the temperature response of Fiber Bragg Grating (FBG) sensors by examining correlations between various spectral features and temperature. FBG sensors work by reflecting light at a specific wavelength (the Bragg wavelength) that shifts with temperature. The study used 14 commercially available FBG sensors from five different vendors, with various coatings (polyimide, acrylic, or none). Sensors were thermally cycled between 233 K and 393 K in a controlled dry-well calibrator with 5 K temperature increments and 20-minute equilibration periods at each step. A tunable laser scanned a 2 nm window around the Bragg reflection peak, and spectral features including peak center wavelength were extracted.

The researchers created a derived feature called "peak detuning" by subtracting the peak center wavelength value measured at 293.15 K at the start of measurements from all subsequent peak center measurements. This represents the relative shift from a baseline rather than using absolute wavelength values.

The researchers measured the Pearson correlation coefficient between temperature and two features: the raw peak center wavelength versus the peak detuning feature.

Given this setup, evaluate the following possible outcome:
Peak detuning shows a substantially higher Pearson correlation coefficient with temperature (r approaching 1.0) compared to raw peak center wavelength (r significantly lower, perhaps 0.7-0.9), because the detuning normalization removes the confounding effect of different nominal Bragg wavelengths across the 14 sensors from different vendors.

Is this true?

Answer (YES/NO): NO